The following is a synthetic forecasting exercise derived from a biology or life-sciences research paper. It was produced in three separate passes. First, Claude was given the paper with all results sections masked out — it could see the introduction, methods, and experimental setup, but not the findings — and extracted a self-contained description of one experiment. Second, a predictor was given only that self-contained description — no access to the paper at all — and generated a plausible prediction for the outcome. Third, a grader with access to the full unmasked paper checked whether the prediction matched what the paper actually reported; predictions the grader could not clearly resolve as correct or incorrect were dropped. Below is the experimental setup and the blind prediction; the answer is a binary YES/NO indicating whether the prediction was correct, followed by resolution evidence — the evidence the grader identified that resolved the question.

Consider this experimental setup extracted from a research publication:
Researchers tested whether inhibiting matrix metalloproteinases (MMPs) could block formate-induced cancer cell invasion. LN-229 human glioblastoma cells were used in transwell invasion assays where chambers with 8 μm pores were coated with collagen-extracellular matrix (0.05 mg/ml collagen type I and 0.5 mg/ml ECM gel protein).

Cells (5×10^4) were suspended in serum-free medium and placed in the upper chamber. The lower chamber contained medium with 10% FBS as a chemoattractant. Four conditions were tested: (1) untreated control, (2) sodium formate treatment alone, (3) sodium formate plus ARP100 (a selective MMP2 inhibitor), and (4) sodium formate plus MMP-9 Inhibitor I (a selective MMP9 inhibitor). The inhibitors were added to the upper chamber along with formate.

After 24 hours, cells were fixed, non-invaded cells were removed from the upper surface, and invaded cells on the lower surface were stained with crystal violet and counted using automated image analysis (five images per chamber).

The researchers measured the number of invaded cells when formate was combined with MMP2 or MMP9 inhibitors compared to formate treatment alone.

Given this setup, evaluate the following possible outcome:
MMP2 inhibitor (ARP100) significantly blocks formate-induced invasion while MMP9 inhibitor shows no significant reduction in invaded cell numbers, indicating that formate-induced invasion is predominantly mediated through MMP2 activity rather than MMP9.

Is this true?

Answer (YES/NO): YES